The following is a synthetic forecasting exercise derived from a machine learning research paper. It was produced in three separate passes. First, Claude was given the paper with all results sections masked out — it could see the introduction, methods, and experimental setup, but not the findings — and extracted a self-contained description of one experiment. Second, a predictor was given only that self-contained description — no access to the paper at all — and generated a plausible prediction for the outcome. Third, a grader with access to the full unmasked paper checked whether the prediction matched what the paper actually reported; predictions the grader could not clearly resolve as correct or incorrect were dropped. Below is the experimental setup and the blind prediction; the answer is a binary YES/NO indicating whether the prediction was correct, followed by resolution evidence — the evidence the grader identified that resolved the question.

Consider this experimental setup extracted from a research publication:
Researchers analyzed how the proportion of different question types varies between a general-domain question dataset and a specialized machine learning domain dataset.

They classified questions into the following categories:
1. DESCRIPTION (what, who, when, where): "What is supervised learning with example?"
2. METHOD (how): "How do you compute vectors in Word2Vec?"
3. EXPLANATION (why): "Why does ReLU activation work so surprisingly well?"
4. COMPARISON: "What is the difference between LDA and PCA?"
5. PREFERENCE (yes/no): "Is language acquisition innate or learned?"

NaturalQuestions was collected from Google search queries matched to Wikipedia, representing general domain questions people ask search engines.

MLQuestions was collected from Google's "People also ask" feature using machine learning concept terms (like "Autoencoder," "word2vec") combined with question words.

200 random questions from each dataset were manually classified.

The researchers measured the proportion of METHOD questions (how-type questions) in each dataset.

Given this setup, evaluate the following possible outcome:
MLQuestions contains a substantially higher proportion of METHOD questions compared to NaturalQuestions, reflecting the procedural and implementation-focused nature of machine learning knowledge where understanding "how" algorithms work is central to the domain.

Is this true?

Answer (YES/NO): YES